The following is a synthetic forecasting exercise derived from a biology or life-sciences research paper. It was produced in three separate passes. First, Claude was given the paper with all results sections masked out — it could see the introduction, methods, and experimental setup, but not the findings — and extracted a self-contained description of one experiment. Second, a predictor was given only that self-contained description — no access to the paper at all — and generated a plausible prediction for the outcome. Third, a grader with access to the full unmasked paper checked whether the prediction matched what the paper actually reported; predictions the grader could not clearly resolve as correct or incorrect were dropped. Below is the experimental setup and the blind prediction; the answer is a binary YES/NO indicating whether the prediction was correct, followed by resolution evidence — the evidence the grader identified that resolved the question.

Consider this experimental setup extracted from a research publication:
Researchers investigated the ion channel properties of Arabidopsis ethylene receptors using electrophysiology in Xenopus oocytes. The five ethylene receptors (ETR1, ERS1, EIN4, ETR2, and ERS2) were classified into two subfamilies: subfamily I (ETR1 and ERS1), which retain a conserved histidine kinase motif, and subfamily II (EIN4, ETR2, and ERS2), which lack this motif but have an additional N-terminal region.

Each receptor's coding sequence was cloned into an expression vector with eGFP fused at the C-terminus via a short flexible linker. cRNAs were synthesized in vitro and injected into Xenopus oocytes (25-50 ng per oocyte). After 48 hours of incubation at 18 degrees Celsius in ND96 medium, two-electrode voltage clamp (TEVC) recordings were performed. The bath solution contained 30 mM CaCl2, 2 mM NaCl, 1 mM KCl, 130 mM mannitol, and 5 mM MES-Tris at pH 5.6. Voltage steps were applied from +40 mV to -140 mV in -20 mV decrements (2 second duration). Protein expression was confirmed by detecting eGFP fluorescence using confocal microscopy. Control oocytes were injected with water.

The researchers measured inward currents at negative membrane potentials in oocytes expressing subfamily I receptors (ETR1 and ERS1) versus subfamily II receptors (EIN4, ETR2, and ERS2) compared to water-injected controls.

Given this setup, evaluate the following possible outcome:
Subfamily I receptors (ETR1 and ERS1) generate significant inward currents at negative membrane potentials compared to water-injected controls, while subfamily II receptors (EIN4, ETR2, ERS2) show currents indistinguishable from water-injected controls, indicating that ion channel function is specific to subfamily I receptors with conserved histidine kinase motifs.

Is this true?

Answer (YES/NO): YES